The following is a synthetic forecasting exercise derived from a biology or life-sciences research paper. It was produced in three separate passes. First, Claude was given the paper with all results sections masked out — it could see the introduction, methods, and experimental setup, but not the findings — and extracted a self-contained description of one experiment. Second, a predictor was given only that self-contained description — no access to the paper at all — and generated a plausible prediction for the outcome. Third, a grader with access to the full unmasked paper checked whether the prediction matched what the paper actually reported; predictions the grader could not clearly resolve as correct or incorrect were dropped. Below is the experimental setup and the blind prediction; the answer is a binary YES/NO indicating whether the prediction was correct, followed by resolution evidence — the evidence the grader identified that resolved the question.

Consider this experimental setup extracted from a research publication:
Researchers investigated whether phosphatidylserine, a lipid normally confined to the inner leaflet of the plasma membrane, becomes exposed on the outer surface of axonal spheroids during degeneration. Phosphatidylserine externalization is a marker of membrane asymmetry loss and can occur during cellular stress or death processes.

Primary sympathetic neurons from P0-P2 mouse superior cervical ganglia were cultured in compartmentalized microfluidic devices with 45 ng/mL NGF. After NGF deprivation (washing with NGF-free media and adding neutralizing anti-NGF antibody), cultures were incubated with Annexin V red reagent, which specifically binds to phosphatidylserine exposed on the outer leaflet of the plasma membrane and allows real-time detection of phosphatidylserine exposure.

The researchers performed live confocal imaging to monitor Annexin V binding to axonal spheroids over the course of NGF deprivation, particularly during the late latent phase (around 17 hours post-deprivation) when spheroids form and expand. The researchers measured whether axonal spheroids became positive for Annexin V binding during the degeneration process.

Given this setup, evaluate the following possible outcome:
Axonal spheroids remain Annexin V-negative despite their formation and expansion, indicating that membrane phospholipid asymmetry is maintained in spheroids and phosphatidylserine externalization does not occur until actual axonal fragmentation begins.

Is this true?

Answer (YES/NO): NO